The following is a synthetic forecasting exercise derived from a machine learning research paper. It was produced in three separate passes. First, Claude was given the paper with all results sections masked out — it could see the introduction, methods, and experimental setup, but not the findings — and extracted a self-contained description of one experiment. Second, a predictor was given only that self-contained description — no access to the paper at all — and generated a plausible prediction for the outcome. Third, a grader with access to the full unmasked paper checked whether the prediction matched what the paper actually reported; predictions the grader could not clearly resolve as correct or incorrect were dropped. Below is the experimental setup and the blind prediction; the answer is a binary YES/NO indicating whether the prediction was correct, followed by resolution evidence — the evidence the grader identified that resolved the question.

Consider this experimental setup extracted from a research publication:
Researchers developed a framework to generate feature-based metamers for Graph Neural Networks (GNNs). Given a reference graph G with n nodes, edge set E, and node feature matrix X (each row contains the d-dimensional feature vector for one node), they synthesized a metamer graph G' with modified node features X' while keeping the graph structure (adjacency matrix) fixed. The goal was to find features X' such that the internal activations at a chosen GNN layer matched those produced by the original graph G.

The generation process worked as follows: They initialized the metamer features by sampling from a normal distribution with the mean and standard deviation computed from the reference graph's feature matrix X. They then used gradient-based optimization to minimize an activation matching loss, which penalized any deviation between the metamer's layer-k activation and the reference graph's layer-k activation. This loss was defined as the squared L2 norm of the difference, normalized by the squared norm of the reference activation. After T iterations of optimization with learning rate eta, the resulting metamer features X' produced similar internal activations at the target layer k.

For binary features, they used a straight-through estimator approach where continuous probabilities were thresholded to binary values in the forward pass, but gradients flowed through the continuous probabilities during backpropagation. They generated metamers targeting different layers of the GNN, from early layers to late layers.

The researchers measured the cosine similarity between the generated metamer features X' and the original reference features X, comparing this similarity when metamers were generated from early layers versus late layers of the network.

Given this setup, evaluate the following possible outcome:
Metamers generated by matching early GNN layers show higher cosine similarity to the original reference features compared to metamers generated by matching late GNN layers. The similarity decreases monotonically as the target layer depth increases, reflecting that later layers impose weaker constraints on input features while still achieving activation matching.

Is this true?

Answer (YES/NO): YES